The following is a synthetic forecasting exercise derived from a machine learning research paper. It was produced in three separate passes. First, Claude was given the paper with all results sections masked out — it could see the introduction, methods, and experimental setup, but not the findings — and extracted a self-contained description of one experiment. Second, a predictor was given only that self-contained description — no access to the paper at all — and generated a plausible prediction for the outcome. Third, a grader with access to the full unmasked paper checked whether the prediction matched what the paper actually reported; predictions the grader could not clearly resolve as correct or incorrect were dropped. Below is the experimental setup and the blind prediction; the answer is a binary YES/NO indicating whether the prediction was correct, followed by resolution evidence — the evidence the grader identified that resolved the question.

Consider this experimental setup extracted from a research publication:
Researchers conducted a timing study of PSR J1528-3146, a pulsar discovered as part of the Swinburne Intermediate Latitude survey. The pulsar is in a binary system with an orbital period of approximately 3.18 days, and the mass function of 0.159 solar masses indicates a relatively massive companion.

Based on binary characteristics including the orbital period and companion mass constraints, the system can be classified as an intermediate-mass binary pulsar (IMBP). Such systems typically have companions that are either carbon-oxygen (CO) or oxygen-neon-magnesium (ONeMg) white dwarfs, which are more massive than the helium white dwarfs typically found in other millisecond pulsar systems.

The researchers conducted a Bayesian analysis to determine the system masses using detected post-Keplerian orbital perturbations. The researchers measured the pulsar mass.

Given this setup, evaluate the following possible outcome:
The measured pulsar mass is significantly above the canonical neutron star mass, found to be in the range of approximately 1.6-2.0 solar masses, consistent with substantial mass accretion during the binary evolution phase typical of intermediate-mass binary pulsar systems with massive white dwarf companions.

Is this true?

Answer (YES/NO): NO